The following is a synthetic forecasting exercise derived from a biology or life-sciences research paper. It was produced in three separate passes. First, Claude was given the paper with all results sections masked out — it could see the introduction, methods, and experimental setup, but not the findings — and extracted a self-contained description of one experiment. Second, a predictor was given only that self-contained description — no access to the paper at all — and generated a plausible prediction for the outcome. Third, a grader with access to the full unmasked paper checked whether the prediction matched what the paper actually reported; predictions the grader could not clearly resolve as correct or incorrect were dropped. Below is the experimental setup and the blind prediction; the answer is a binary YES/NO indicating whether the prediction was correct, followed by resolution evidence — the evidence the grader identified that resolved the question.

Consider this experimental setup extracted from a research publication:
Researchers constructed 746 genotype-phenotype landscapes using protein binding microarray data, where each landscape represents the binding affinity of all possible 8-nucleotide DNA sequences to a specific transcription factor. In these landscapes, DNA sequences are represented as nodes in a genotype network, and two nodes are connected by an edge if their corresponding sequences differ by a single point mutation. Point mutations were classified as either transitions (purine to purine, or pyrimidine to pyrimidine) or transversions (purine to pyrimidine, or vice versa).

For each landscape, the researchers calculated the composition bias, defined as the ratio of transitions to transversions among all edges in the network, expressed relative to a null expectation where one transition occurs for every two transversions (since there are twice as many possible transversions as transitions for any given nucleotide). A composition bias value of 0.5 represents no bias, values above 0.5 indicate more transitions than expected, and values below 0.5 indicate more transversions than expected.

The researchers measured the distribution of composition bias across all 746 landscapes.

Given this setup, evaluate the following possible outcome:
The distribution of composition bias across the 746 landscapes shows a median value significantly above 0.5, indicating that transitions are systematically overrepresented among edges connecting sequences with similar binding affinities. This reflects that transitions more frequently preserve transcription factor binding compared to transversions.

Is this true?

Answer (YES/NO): NO